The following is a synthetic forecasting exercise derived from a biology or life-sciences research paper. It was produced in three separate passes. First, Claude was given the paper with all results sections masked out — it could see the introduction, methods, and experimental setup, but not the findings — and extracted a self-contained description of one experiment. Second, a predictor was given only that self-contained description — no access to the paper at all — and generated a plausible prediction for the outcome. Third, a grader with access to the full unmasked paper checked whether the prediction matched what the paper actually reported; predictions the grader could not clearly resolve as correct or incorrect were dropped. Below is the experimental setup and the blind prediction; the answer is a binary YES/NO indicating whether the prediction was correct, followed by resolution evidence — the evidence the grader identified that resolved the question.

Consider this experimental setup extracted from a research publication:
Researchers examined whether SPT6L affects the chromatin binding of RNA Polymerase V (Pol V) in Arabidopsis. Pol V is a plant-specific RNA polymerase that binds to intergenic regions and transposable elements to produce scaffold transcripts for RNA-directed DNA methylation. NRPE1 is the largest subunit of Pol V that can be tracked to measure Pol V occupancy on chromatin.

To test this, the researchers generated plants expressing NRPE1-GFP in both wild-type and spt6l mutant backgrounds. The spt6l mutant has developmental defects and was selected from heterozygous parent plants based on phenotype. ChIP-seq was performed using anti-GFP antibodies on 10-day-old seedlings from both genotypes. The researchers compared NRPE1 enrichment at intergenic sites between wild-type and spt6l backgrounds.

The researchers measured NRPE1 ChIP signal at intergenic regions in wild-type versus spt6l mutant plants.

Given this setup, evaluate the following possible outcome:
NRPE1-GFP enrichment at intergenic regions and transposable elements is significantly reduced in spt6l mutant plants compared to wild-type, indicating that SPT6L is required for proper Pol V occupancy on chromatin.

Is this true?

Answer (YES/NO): NO